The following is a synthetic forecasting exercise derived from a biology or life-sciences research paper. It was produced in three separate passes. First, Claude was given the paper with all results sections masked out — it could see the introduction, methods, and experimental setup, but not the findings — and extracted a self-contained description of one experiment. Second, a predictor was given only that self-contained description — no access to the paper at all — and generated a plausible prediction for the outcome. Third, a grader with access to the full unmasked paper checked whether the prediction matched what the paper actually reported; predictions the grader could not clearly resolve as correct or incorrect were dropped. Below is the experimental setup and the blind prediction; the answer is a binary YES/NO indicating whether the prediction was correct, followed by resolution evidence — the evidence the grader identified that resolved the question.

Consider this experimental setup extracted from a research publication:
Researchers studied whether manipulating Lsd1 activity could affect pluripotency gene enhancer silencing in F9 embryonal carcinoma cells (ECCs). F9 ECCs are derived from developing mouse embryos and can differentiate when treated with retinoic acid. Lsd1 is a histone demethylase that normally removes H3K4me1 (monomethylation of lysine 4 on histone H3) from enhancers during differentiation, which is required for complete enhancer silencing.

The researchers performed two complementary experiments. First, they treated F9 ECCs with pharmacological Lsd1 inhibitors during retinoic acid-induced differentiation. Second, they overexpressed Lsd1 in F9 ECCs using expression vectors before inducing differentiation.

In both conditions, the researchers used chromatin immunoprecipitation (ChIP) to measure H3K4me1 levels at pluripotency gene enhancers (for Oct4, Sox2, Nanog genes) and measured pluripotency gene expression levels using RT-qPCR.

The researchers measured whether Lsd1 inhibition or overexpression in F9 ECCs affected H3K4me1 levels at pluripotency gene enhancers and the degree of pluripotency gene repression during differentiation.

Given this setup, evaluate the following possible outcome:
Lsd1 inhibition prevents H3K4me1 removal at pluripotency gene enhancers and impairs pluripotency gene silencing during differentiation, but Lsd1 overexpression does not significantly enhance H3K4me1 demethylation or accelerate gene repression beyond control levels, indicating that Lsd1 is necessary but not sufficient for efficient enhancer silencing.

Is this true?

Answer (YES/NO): NO